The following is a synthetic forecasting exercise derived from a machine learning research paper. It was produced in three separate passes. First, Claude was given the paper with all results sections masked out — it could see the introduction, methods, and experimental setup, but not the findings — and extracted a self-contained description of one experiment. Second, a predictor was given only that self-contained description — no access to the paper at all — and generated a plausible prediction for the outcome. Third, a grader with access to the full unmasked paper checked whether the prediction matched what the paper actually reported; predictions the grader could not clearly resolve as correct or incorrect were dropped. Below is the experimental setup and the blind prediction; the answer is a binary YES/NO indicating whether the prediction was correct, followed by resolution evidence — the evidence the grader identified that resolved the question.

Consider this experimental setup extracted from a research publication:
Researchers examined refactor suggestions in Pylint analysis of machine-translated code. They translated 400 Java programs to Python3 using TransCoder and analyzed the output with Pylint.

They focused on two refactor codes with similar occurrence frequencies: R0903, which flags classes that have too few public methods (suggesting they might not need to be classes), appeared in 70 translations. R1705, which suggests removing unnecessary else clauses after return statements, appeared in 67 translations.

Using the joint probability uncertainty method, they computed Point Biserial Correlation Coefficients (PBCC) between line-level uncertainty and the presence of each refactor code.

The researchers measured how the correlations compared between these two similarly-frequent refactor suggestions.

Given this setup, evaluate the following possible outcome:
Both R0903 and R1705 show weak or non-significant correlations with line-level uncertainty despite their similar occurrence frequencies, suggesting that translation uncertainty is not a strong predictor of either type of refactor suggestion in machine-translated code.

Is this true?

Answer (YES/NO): YES